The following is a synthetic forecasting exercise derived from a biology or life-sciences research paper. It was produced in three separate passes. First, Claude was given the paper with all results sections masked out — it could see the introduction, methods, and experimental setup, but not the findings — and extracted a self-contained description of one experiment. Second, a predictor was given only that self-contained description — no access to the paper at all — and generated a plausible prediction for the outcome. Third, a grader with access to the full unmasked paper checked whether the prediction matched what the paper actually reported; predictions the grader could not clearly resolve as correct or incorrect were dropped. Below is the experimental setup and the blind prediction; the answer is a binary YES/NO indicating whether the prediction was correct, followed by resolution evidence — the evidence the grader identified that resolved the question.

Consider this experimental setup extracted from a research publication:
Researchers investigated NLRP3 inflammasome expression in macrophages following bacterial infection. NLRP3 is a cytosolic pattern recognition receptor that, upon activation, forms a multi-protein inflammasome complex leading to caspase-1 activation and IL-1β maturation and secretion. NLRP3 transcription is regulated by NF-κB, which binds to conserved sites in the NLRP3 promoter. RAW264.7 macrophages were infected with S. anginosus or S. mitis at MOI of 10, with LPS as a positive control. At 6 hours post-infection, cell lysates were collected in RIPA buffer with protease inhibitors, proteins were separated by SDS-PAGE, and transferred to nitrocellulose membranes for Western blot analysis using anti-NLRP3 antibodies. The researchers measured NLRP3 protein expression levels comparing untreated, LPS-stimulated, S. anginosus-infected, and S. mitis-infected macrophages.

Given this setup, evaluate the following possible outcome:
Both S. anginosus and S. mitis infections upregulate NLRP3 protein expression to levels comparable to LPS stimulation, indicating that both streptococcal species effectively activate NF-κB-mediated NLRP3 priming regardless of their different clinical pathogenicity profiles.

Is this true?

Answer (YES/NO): NO